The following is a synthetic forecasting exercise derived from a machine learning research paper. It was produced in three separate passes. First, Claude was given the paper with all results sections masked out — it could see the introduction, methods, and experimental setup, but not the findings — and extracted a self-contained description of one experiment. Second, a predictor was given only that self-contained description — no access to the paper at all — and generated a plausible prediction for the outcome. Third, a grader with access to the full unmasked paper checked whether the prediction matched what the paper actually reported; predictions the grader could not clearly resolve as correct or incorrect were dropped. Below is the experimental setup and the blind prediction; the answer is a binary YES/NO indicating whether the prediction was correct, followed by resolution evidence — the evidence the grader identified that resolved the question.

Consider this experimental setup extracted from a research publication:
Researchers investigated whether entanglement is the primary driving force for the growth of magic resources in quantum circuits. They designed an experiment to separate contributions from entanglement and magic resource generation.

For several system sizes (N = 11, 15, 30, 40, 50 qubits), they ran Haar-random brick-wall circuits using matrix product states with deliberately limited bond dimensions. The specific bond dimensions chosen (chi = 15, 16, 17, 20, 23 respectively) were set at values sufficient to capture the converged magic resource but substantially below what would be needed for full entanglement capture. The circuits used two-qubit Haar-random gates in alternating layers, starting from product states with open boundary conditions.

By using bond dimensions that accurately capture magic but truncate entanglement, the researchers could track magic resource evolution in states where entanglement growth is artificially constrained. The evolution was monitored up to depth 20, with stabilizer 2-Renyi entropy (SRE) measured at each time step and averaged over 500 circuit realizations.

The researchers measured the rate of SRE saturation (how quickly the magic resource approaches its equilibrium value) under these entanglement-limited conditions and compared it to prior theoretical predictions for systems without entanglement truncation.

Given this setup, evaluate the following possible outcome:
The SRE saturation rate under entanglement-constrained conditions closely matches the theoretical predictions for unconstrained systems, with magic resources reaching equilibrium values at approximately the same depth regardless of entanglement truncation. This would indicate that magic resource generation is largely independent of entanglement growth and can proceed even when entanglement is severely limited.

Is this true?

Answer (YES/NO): YES